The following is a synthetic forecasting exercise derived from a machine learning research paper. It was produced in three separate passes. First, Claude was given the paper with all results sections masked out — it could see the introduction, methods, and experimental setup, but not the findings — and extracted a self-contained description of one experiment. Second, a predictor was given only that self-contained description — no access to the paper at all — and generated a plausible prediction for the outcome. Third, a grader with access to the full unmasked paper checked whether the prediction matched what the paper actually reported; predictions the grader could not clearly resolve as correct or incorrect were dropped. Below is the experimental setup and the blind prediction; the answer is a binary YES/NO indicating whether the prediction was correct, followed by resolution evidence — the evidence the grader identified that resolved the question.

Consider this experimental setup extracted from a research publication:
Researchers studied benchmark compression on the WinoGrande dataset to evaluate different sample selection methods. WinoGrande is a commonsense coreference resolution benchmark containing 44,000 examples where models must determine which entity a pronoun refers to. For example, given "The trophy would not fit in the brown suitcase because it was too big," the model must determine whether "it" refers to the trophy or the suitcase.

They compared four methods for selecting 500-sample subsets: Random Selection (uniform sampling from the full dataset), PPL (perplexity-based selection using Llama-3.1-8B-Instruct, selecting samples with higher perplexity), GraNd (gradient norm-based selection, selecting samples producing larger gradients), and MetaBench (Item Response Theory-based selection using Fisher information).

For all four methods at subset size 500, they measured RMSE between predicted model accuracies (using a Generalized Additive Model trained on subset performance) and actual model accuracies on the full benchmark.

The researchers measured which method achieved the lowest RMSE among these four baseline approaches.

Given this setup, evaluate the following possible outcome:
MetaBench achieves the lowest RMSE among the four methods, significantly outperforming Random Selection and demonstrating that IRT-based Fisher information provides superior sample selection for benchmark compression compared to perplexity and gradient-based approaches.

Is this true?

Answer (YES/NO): YES